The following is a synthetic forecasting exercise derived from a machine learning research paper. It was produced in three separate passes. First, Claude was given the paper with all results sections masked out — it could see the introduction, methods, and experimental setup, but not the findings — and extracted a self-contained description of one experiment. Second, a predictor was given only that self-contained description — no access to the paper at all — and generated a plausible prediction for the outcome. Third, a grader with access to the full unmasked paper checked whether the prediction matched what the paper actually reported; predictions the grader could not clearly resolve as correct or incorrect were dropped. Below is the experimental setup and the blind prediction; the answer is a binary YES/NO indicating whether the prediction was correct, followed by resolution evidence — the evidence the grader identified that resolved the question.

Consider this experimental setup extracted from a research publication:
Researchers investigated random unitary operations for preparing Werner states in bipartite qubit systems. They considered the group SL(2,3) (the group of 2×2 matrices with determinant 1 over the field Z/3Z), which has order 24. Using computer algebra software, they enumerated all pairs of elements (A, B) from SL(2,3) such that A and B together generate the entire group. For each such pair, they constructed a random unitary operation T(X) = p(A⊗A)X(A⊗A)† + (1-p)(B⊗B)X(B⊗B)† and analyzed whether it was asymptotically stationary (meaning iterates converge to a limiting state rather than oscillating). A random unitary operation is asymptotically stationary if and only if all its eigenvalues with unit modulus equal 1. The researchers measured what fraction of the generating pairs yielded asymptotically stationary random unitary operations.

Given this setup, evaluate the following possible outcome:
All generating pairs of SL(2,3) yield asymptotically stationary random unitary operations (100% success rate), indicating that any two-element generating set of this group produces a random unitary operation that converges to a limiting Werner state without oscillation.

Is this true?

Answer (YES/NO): NO